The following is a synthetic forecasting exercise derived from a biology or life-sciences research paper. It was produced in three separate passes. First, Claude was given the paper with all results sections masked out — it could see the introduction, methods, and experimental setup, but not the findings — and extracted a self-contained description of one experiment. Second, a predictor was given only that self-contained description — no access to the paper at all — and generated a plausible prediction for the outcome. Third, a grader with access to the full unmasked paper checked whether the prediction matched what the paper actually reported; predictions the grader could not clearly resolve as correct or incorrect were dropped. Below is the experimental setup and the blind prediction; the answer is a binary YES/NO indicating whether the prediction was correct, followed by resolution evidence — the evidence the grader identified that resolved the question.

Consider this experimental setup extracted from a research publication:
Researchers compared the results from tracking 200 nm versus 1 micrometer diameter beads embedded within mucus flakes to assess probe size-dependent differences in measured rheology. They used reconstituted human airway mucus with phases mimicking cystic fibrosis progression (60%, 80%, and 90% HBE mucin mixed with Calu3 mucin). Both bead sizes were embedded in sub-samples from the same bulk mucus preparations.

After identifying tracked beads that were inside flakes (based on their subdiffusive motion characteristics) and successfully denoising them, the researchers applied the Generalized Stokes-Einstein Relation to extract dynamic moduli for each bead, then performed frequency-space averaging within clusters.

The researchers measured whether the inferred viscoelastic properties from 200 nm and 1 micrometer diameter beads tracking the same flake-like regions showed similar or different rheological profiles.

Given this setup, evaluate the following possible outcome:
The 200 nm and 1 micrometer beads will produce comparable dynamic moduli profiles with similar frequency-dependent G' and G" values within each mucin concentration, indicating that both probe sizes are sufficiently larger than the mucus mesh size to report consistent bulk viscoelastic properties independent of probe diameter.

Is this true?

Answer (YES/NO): NO